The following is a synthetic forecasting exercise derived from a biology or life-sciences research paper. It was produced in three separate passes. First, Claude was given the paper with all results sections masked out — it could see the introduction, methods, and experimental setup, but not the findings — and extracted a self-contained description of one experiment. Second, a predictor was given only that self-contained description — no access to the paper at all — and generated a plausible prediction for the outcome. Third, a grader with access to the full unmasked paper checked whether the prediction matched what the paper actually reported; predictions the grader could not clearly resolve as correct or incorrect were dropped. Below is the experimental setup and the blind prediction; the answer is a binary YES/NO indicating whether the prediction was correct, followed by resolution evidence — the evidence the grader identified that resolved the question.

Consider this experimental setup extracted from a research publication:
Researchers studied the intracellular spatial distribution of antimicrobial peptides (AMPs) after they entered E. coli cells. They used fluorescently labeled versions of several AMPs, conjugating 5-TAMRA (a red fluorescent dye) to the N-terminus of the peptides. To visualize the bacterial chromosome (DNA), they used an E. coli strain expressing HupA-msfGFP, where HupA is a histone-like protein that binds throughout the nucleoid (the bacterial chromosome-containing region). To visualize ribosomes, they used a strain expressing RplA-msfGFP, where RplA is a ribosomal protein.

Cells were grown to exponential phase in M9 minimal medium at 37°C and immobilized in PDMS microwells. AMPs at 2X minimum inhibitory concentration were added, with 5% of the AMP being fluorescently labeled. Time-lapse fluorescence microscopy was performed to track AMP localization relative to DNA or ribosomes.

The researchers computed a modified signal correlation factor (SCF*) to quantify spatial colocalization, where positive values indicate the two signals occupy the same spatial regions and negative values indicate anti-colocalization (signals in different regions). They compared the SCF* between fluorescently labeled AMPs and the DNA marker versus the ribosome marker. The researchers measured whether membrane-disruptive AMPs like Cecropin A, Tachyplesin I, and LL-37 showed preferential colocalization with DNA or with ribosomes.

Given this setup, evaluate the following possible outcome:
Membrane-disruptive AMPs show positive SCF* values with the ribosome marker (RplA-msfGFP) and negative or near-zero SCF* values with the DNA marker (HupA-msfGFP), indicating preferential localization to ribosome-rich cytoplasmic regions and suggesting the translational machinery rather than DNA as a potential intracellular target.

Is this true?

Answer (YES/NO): YES